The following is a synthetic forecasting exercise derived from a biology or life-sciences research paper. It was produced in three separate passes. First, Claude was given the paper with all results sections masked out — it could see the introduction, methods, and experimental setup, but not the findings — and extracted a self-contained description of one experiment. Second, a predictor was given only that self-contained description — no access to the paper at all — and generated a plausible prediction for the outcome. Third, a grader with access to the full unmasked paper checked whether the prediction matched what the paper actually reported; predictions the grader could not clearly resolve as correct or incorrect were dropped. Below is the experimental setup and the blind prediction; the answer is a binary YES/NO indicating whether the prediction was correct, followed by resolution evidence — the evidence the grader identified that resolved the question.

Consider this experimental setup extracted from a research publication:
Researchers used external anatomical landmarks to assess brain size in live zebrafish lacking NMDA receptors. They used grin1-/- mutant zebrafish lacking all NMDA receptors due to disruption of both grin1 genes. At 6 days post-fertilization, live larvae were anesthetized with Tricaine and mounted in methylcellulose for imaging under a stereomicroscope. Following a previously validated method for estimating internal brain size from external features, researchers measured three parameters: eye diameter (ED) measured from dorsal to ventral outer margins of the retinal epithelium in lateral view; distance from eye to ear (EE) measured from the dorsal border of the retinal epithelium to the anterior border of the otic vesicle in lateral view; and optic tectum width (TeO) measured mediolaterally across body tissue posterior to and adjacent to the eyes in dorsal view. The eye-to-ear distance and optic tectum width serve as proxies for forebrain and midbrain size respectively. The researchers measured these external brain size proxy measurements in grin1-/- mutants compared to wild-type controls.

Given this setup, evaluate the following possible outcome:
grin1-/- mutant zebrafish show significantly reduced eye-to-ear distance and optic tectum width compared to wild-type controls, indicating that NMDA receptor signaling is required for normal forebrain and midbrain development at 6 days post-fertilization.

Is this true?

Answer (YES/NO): NO